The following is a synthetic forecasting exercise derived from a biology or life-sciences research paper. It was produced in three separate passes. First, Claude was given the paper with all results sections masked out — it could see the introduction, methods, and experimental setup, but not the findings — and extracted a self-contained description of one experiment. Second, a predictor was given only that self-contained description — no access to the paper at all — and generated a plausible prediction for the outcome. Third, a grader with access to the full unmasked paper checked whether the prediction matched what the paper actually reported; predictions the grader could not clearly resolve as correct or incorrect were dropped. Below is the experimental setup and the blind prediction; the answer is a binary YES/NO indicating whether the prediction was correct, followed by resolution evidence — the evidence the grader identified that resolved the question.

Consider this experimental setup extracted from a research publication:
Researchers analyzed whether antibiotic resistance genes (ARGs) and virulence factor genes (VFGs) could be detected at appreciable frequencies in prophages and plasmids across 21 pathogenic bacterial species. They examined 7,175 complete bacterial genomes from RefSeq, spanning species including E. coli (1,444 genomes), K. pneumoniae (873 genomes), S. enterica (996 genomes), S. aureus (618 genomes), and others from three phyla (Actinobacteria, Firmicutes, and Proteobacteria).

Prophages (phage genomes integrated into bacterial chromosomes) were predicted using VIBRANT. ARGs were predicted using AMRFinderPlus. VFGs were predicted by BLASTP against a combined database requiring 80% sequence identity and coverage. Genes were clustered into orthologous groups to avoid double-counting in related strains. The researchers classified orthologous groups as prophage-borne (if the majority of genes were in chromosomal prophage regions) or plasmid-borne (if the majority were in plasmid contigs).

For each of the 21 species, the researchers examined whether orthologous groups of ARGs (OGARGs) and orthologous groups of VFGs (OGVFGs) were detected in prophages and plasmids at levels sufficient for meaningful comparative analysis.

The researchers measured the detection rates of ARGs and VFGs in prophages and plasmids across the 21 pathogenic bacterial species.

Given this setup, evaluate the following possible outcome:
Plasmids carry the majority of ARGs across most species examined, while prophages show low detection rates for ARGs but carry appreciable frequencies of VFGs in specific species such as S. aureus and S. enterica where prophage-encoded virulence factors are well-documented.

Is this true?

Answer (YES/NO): NO